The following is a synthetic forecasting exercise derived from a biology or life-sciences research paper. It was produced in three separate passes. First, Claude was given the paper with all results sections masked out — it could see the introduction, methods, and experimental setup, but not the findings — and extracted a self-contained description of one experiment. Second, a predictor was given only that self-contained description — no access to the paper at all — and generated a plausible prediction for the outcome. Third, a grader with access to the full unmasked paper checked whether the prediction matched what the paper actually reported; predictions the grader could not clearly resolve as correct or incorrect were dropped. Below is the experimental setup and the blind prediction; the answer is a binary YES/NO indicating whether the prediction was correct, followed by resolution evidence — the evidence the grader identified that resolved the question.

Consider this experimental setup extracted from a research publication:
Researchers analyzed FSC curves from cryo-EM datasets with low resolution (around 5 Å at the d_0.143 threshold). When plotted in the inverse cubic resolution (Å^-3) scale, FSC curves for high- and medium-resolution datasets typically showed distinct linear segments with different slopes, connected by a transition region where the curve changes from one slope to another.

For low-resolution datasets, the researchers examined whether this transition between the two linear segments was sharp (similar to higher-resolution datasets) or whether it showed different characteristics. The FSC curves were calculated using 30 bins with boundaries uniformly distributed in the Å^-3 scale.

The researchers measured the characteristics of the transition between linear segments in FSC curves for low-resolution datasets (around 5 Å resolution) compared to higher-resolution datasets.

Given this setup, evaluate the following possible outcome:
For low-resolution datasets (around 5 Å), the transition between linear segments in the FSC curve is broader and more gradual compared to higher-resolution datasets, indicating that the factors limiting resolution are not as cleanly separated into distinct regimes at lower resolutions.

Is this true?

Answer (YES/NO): NO